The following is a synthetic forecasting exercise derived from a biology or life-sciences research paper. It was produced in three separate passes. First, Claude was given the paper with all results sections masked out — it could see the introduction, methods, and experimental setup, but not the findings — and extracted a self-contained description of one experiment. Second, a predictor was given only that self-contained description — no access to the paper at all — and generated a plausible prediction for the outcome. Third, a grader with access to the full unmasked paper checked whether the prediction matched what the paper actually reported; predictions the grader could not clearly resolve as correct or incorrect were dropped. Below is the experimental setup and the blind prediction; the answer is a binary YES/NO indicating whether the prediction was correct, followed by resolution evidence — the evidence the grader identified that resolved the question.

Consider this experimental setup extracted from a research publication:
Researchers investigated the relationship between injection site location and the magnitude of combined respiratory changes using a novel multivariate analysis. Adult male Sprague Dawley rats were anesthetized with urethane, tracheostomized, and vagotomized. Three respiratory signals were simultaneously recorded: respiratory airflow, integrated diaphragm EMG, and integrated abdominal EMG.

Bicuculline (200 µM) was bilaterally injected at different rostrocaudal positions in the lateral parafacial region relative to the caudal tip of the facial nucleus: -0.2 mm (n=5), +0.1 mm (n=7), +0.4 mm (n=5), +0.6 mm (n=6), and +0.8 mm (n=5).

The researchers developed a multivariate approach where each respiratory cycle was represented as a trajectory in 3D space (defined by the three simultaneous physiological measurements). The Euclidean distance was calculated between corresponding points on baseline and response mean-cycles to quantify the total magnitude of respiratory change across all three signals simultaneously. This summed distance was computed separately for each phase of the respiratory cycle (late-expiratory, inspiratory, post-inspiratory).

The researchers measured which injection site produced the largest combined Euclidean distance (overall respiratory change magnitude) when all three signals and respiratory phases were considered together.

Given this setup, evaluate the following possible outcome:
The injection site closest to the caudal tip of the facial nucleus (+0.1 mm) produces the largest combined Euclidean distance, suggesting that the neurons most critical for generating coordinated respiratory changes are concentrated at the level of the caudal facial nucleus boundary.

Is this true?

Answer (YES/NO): NO